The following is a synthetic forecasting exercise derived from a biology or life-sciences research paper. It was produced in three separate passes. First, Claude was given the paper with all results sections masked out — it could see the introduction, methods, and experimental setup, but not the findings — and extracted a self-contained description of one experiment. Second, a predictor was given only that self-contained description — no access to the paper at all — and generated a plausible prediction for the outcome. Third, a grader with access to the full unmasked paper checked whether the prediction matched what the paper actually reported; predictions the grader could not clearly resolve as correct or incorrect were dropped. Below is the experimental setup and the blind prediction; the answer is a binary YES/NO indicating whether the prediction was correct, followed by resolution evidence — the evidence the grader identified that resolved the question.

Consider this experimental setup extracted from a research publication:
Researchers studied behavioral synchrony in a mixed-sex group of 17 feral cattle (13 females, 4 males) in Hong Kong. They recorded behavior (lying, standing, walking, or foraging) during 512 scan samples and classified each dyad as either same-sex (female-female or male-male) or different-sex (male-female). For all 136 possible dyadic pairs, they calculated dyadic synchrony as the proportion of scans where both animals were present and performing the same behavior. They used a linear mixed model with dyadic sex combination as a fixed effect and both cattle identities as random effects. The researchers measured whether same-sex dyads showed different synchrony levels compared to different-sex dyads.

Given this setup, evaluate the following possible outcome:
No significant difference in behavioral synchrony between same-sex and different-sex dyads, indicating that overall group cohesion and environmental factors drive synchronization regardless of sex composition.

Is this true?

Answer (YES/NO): NO